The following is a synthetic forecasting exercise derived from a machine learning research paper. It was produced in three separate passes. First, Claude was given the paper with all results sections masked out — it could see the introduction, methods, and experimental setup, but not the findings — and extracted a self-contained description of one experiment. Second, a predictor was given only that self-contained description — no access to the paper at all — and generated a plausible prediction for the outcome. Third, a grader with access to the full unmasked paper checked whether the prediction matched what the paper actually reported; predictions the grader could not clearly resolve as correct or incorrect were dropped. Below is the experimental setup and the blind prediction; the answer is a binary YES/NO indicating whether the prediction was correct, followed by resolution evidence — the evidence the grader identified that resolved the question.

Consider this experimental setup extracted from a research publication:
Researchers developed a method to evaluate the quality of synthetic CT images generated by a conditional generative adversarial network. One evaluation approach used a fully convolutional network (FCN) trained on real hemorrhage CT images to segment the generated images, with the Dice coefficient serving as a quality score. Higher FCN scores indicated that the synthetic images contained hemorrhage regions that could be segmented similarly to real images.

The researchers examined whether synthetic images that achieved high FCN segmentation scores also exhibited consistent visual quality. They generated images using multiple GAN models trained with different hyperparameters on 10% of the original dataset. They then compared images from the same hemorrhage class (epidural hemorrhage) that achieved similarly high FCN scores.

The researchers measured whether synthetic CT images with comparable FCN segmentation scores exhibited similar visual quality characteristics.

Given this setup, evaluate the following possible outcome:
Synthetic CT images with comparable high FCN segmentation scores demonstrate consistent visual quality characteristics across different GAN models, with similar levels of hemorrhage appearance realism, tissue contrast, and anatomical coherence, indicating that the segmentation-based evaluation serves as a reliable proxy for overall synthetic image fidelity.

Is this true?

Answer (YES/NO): NO